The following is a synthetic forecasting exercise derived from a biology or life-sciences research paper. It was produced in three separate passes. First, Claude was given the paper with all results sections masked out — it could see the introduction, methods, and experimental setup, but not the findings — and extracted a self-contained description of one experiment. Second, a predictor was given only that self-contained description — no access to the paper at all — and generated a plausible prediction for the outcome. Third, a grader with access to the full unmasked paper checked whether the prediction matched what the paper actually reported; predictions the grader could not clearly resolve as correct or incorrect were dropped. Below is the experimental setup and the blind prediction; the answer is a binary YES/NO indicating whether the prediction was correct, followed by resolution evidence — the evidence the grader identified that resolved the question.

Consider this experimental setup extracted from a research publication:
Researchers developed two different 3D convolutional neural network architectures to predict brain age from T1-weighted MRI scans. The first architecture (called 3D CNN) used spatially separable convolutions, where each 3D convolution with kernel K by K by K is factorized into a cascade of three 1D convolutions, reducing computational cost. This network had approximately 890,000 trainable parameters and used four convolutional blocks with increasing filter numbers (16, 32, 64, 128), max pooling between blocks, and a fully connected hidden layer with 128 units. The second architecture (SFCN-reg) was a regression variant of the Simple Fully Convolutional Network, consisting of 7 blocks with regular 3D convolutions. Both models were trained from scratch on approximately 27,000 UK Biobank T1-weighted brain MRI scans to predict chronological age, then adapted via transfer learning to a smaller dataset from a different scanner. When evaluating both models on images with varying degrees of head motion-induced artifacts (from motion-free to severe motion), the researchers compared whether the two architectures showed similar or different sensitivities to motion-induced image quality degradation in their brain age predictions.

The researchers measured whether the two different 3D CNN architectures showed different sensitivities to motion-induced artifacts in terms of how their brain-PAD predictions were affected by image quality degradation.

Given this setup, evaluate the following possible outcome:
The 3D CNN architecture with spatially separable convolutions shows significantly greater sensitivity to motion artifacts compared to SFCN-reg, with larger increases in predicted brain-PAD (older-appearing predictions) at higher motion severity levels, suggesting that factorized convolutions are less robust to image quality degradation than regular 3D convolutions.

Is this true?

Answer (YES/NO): NO